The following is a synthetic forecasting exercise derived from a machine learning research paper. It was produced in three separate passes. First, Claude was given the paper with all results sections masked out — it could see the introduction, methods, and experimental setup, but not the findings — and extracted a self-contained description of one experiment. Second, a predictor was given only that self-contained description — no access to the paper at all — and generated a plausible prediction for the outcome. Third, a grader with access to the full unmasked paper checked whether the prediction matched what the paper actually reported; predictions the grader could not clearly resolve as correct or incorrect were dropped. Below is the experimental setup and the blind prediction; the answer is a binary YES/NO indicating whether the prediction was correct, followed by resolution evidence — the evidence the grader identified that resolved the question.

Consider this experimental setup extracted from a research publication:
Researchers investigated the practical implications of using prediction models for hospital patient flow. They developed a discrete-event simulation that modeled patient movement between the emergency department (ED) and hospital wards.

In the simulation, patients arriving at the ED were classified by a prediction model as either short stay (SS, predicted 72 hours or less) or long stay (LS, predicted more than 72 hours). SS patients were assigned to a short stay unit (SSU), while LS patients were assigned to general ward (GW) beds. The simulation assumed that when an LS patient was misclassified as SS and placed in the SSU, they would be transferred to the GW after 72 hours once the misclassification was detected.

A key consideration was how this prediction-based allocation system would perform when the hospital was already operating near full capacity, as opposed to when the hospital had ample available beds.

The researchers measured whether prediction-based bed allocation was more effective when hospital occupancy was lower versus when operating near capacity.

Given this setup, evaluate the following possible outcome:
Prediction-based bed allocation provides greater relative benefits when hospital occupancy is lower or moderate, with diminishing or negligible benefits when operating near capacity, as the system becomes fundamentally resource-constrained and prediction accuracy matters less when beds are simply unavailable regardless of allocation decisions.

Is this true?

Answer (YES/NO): YES